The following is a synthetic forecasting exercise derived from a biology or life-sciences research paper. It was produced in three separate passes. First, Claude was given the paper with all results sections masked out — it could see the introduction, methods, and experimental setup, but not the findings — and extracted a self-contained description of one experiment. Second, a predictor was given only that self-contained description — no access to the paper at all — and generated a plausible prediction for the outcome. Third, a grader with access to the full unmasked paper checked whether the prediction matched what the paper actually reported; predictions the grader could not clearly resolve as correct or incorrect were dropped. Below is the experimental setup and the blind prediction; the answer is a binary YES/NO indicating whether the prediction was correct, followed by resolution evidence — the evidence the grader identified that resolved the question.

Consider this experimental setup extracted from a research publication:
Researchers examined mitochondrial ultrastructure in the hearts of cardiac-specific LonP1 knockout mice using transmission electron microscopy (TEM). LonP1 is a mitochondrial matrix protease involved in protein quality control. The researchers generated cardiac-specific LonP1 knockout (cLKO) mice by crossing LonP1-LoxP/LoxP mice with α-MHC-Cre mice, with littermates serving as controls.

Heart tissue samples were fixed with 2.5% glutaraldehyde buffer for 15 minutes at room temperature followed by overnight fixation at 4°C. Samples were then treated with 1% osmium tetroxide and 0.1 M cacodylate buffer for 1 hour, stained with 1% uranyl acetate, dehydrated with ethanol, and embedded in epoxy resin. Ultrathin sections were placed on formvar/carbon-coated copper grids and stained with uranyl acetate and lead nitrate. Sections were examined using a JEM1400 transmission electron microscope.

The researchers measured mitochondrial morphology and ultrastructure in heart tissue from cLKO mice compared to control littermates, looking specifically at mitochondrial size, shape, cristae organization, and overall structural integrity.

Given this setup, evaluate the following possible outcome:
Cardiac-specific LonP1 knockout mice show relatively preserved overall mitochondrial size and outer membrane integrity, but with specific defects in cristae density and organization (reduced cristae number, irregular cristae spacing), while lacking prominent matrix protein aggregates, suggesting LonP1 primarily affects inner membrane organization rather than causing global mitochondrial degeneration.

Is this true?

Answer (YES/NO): NO